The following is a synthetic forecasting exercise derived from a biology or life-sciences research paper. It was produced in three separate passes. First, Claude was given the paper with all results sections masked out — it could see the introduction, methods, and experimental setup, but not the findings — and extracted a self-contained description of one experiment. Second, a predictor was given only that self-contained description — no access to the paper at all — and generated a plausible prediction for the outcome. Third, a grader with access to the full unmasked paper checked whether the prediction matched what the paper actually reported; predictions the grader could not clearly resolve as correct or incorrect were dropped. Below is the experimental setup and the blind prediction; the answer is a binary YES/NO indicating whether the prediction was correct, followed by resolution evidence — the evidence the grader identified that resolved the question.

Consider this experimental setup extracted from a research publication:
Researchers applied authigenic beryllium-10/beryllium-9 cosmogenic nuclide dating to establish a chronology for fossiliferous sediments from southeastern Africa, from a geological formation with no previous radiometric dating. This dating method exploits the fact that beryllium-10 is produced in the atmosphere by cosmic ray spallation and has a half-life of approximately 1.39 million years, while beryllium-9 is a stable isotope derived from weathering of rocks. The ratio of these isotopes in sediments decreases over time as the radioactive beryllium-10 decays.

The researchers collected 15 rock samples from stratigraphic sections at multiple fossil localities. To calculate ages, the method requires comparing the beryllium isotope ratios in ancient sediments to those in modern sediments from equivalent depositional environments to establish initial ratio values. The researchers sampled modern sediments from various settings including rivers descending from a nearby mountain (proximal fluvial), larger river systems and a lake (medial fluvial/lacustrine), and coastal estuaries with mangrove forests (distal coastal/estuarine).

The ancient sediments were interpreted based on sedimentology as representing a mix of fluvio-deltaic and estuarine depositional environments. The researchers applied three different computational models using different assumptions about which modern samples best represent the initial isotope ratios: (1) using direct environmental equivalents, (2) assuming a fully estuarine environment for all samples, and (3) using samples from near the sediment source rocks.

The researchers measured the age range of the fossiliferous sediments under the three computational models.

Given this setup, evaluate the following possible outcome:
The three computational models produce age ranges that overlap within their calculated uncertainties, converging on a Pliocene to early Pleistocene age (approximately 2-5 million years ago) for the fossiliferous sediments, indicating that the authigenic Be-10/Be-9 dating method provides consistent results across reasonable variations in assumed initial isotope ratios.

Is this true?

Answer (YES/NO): NO